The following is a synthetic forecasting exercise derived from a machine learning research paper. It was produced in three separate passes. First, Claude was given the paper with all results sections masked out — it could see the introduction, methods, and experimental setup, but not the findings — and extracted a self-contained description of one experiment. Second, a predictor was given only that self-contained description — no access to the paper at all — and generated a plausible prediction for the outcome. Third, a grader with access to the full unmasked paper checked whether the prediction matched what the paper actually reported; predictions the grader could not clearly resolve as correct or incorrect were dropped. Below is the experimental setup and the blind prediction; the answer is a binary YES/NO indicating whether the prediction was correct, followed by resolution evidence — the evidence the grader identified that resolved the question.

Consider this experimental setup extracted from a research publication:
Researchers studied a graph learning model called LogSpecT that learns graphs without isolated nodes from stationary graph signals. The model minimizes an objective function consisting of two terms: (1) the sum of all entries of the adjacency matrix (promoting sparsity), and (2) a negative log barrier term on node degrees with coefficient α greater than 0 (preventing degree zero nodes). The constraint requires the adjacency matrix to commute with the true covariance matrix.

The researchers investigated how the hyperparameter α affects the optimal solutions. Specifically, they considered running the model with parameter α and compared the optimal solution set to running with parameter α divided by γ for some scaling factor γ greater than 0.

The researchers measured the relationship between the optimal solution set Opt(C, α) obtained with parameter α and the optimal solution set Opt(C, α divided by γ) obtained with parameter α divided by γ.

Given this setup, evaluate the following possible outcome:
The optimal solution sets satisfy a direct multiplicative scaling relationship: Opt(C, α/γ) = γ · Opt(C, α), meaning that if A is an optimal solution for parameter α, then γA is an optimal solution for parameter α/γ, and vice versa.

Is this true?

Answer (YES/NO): NO